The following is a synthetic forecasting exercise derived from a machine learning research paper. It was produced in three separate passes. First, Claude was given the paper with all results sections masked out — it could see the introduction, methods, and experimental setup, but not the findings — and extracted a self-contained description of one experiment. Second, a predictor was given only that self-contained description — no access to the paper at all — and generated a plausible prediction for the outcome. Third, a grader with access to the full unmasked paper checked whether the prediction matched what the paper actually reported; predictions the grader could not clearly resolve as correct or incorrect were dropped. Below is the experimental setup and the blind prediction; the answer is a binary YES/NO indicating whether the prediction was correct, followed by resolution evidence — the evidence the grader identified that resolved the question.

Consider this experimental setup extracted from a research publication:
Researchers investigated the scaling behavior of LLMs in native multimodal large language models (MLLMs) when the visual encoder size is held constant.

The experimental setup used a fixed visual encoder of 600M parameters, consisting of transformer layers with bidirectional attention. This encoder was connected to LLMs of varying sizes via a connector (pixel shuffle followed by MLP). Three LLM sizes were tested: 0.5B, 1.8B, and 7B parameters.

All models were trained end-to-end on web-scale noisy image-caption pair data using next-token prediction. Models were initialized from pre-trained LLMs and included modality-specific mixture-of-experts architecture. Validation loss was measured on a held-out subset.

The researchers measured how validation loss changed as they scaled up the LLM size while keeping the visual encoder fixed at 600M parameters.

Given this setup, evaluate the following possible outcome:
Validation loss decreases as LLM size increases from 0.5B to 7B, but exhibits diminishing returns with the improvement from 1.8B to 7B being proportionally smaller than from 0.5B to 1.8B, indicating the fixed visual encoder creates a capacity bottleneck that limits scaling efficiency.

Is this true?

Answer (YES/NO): NO